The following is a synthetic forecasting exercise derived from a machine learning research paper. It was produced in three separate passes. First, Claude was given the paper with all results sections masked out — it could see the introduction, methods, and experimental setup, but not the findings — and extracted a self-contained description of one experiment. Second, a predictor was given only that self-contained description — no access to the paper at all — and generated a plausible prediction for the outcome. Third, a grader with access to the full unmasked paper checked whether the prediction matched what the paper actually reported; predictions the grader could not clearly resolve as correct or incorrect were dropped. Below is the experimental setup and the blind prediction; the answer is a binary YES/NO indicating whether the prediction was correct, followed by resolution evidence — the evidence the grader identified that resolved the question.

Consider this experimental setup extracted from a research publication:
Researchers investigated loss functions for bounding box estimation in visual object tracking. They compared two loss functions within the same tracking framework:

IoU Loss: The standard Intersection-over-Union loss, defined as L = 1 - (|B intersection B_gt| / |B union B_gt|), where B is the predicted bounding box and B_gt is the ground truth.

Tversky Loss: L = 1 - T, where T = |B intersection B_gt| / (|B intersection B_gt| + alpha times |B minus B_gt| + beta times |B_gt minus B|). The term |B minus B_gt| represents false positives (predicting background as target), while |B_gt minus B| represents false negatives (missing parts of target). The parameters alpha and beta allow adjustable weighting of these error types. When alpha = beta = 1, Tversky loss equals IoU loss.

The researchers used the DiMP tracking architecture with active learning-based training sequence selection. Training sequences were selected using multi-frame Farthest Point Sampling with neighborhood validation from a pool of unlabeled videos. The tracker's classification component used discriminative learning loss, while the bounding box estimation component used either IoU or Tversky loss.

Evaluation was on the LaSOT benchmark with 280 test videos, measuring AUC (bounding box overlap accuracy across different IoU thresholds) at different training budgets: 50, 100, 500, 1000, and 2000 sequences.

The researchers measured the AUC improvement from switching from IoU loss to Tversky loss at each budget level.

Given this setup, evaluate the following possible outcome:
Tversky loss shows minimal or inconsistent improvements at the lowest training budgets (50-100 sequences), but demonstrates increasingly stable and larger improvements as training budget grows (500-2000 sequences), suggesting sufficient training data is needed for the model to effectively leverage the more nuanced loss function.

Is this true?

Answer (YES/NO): NO